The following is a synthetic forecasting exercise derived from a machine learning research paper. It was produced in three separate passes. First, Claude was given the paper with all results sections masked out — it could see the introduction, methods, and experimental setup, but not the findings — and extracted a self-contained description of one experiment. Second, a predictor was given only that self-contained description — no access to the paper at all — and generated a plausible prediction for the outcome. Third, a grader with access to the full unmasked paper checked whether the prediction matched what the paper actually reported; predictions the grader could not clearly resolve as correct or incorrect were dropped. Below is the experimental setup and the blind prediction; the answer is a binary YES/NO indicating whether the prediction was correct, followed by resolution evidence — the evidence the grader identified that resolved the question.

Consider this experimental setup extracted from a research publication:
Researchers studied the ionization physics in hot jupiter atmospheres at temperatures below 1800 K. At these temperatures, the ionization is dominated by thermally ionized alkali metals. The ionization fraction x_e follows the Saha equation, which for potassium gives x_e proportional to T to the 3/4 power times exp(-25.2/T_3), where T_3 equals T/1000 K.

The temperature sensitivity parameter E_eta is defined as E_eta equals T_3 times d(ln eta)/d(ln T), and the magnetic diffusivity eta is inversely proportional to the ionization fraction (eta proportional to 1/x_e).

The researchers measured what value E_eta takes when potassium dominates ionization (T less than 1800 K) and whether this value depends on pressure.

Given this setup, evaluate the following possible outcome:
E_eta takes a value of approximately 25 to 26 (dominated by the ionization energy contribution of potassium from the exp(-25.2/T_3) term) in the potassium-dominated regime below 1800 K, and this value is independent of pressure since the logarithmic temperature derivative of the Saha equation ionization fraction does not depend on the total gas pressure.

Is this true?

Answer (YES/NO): NO